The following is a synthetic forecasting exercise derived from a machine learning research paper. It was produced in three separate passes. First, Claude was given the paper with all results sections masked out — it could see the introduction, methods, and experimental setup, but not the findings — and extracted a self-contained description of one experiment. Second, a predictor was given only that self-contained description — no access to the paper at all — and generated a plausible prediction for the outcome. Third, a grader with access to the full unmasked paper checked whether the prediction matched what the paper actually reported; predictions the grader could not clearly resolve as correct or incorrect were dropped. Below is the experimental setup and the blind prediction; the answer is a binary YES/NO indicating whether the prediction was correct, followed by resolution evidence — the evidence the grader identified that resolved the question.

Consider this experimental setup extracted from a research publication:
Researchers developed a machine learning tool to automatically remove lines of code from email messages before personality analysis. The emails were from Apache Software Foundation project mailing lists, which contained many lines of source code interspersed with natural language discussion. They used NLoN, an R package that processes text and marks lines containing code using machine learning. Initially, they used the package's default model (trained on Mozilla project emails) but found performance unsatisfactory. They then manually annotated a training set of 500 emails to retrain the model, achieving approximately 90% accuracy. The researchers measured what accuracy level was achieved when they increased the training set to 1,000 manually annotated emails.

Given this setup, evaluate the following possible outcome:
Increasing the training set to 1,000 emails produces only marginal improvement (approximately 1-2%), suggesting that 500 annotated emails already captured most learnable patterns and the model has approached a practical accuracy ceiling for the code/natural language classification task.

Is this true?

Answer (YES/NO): NO